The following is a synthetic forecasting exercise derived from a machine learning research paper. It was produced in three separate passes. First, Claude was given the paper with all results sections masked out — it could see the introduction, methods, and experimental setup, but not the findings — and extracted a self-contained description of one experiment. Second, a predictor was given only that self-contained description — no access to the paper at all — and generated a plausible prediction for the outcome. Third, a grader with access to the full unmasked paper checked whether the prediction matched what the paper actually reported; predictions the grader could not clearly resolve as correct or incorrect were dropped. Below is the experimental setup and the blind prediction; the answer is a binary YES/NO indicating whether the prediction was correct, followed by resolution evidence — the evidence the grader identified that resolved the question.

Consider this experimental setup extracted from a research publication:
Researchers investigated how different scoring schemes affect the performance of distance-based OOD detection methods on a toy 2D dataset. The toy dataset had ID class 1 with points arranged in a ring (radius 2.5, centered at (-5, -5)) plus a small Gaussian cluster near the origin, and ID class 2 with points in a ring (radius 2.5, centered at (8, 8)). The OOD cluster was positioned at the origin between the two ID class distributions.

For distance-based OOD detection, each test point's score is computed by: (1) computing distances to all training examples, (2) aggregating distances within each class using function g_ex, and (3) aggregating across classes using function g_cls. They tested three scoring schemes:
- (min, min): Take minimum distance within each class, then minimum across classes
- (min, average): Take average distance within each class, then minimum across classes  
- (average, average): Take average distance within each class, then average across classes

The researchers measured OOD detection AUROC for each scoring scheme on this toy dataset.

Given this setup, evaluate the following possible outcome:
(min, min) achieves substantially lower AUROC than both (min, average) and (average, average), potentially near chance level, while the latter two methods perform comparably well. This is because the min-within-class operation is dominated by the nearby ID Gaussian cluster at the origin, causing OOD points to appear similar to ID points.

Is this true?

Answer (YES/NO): NO